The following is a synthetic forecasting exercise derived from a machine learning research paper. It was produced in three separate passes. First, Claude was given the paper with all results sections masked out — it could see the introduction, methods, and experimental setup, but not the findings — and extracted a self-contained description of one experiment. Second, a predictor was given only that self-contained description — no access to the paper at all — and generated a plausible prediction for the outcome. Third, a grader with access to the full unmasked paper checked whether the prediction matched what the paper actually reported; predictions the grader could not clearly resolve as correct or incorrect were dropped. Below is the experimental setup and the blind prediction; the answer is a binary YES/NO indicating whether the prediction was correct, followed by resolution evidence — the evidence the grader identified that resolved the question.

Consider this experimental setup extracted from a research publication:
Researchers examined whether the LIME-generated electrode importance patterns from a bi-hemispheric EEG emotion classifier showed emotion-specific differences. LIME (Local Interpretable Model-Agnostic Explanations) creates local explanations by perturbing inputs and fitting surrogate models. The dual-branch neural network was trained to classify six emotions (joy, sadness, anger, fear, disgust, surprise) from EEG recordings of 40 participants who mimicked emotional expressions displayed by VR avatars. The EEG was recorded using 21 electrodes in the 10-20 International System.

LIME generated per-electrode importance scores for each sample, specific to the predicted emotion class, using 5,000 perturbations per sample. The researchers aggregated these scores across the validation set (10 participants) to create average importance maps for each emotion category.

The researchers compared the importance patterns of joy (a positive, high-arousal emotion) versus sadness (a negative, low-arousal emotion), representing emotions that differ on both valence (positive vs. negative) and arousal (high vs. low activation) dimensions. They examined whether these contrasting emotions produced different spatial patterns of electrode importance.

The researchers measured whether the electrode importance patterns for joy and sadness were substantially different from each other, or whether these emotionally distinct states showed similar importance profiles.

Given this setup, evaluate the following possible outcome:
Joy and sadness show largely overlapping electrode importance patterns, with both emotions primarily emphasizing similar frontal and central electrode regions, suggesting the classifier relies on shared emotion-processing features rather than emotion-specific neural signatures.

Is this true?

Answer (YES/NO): NO